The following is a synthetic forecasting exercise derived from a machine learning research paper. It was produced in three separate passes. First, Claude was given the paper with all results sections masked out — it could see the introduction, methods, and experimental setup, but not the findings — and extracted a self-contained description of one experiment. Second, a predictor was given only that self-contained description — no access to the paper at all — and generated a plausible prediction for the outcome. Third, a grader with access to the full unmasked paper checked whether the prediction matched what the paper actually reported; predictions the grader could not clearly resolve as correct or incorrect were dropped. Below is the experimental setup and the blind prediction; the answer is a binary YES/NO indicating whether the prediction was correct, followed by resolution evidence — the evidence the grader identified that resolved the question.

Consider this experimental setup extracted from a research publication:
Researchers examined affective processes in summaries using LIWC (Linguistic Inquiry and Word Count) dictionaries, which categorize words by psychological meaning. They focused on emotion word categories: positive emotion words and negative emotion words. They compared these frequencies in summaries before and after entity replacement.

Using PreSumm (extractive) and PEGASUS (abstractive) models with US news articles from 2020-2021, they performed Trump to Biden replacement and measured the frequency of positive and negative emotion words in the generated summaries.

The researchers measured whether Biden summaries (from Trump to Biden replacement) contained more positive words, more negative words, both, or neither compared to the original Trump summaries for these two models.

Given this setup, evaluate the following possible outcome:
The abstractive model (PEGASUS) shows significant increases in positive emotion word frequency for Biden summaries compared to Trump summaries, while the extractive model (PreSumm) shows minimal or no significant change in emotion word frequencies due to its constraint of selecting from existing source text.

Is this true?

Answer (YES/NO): NO